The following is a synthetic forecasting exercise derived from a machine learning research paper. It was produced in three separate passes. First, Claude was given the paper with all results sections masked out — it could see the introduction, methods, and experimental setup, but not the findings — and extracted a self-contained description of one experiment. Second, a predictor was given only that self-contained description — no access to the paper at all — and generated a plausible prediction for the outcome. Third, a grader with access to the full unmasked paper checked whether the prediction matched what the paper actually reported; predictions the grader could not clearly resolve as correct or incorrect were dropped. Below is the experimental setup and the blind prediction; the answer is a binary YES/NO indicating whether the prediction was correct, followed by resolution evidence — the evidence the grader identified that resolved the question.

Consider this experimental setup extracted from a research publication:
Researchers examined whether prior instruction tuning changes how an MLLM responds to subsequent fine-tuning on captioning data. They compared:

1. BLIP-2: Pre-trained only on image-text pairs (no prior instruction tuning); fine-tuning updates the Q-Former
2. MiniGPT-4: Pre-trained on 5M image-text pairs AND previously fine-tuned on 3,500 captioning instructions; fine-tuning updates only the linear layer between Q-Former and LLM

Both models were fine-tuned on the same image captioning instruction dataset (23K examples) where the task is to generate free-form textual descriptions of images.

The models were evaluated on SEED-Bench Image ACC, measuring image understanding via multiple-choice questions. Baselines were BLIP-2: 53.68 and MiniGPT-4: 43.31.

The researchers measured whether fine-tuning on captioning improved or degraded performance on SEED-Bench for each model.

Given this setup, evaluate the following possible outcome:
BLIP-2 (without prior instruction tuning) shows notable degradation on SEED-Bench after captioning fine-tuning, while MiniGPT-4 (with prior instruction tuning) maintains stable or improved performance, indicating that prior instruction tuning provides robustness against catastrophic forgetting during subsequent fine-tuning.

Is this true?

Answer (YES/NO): NO